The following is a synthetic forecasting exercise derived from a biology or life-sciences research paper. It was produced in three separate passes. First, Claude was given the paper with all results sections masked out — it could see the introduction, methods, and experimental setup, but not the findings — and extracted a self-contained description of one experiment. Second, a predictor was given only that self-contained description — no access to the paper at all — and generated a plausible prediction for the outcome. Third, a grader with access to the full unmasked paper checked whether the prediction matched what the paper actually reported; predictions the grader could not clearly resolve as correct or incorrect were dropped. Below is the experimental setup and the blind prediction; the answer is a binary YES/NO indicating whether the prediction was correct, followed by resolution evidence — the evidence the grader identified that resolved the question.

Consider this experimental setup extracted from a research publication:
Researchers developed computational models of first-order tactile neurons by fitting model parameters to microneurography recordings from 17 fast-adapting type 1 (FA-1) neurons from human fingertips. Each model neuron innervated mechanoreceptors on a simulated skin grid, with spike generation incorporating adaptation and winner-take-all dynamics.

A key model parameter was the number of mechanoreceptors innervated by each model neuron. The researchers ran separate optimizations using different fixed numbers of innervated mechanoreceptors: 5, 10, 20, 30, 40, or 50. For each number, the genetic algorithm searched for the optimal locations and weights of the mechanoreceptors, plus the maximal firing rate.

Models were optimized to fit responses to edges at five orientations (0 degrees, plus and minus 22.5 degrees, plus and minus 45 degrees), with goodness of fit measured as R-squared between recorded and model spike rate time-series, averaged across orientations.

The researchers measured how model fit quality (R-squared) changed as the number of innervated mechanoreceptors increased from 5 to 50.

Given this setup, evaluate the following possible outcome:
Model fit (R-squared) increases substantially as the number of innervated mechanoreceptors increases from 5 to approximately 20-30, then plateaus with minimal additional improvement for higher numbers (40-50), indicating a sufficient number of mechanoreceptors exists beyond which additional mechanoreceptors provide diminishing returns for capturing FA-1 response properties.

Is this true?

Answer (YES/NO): YES